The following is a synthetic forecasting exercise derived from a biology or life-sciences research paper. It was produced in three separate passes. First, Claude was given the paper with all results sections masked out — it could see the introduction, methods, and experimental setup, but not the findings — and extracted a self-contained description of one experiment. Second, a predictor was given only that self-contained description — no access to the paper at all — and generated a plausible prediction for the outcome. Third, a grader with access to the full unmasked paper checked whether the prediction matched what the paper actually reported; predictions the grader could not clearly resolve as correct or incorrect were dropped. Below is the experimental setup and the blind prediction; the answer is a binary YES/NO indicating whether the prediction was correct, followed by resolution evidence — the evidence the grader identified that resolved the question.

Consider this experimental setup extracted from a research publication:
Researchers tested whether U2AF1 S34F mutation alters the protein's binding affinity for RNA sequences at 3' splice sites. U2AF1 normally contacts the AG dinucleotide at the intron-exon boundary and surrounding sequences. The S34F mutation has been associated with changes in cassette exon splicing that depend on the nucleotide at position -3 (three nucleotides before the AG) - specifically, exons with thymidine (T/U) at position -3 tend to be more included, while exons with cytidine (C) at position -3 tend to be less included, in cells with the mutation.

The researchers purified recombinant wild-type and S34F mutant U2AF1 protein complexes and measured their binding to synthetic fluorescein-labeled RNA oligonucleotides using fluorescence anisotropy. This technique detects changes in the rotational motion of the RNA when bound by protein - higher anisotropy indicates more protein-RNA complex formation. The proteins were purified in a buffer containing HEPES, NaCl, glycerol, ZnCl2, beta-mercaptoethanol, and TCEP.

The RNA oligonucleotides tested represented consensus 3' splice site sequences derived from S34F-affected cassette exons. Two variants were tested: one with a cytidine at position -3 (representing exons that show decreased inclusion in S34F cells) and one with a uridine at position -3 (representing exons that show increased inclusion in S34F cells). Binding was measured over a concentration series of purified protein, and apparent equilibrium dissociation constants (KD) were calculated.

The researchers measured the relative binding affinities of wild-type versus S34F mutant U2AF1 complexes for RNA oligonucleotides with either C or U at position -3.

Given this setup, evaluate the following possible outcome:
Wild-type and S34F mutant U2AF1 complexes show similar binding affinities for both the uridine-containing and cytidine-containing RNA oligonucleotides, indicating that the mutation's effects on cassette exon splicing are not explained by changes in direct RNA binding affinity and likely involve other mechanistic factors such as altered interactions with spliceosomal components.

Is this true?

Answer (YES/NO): NO